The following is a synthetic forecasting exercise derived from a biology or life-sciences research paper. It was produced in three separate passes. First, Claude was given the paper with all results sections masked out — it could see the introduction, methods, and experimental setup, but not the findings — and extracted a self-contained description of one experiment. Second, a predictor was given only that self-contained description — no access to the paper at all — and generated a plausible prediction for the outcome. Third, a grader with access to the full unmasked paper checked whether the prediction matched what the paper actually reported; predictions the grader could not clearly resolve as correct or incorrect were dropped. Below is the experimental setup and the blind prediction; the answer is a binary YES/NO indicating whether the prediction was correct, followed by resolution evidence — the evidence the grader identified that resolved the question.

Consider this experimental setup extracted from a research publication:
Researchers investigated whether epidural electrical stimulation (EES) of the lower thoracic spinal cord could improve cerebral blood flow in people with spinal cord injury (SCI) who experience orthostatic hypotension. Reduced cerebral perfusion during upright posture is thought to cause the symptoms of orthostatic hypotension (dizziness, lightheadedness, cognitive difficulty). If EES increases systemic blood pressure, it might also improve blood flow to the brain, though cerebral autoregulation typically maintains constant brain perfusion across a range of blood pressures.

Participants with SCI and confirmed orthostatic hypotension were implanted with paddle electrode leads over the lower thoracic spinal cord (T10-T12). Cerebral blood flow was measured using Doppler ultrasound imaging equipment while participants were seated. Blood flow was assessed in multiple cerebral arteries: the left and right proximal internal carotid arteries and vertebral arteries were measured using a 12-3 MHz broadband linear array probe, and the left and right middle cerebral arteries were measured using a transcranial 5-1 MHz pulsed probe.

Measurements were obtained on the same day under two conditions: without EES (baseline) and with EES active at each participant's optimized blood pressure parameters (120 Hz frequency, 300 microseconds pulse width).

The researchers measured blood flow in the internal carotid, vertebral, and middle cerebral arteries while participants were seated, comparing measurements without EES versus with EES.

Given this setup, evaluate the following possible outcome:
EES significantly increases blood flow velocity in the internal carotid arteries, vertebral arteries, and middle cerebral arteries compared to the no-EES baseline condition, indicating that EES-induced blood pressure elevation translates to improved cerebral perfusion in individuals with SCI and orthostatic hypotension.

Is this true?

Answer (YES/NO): YES